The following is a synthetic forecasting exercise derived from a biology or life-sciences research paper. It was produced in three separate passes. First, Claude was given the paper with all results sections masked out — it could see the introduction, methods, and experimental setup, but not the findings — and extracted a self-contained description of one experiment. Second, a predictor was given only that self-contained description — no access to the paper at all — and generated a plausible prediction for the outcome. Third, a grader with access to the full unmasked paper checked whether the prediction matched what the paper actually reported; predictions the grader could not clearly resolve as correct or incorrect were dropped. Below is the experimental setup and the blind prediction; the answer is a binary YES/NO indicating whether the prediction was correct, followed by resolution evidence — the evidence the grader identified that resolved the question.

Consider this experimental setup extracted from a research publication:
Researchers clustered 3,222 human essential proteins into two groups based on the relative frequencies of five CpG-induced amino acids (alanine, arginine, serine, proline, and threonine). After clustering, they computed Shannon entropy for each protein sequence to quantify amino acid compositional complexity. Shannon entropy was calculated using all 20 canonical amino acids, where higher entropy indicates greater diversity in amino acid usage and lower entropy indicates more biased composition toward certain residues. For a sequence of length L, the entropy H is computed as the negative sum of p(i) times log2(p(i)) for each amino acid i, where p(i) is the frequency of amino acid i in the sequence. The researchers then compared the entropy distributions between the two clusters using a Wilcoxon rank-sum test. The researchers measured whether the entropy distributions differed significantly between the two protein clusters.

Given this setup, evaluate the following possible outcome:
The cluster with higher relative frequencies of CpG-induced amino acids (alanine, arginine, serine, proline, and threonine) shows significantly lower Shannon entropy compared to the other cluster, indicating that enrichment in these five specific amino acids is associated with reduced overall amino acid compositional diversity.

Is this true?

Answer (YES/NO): YES